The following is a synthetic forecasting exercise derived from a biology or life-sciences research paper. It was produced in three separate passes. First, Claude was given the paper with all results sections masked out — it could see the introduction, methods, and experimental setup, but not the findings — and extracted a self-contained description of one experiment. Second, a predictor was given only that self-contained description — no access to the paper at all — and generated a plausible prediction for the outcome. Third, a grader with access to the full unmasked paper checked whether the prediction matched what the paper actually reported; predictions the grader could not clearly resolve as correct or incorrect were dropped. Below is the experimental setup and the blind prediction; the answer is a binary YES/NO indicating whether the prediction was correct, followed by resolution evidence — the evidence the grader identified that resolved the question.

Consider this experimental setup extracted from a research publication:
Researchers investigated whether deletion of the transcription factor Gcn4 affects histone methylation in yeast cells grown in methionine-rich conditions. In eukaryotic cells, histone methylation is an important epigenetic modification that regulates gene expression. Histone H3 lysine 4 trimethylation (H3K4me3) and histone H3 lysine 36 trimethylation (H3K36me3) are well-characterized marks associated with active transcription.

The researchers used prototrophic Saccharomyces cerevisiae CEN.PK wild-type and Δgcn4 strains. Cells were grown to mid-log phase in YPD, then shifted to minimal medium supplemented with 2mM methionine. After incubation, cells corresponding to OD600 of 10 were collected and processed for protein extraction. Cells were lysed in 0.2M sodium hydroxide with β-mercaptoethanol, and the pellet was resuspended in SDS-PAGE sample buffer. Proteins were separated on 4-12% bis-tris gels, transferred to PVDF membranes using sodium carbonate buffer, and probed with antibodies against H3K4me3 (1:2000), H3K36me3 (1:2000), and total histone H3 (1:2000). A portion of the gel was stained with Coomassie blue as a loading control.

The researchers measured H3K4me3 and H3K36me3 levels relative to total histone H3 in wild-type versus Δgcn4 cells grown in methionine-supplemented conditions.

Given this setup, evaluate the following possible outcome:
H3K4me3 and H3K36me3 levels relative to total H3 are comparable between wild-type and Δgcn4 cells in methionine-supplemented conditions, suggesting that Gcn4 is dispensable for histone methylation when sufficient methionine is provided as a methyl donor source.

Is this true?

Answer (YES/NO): NO